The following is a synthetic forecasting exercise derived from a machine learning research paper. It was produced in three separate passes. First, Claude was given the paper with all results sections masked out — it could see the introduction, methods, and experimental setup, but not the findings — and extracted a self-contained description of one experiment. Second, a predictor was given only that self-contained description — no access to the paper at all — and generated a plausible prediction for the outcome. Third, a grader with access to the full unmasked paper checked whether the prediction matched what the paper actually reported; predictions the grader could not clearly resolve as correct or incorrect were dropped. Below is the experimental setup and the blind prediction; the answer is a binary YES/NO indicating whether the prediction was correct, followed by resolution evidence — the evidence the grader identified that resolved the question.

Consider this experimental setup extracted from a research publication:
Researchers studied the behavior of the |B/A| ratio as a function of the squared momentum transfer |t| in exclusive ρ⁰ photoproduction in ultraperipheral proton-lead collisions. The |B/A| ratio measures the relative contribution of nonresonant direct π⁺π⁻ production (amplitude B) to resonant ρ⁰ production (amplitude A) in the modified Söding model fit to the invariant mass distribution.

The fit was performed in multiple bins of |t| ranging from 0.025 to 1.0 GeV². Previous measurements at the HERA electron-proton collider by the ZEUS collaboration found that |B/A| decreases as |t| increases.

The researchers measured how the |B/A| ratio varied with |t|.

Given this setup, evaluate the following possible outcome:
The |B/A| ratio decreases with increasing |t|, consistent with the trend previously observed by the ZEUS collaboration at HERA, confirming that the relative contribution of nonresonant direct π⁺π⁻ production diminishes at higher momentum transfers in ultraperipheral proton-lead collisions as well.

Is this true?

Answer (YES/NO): YES